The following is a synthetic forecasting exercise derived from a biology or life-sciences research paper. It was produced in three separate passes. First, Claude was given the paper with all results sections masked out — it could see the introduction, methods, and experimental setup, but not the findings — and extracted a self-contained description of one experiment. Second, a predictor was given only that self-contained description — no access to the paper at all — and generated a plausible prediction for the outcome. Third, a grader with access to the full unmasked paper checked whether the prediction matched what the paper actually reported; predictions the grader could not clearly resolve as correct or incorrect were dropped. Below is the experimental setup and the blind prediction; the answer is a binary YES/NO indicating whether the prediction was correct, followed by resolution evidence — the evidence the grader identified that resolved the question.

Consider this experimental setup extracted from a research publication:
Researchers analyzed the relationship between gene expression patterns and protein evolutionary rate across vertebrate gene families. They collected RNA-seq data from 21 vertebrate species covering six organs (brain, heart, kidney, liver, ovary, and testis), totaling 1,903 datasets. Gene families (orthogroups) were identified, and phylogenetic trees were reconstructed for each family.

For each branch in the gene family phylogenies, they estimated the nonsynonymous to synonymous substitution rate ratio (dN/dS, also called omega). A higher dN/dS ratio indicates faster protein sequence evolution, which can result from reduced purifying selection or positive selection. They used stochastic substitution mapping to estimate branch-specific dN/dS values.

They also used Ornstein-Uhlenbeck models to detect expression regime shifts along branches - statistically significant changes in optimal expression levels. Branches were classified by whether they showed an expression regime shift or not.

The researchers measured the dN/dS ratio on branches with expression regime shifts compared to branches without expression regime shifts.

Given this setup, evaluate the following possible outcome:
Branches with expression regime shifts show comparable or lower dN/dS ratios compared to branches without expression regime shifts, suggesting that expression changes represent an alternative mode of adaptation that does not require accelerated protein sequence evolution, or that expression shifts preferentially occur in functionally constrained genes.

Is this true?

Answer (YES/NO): NO